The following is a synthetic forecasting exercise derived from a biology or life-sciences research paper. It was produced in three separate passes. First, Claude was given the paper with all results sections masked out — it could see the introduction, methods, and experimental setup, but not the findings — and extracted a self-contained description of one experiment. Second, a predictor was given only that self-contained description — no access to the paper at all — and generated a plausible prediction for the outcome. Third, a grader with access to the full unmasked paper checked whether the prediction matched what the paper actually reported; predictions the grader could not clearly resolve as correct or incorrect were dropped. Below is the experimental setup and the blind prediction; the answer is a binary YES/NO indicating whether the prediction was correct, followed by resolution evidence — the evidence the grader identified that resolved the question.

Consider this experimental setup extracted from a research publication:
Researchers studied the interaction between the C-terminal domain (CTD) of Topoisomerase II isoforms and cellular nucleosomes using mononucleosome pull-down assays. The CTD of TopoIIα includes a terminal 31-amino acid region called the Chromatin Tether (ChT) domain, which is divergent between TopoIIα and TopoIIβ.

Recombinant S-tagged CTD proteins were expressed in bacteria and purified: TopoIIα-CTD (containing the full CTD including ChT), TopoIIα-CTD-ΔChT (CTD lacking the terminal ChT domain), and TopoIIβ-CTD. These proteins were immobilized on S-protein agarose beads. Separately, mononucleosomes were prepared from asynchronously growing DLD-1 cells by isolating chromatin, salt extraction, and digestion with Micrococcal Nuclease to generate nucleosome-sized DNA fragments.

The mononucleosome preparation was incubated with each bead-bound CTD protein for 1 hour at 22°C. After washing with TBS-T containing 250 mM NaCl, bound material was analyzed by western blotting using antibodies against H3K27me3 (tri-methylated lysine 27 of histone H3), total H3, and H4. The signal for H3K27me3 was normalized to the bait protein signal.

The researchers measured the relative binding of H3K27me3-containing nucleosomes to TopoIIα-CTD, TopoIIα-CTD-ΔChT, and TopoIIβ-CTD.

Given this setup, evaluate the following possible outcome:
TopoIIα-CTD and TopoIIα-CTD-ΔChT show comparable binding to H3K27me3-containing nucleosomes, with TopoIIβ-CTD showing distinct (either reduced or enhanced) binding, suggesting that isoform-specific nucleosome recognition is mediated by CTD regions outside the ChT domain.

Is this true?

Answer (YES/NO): NO